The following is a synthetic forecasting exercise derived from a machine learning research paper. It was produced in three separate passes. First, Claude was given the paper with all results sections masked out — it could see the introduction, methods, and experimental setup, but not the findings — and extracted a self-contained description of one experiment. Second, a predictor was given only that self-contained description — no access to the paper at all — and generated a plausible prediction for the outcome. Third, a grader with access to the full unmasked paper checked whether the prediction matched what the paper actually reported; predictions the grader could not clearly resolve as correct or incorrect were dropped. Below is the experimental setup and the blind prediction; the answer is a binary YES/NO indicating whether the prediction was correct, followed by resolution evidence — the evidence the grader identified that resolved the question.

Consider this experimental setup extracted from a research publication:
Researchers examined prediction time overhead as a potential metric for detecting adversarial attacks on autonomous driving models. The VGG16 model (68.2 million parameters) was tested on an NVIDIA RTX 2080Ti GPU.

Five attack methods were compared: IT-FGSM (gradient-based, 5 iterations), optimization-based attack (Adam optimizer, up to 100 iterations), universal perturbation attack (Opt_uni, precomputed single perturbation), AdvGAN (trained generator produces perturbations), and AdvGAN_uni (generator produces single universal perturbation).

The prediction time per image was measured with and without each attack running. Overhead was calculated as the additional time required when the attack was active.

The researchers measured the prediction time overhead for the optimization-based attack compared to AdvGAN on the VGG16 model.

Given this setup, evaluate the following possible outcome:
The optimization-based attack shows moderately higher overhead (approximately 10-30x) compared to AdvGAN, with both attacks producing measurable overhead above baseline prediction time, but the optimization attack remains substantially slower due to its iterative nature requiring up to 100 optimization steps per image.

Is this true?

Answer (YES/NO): NO